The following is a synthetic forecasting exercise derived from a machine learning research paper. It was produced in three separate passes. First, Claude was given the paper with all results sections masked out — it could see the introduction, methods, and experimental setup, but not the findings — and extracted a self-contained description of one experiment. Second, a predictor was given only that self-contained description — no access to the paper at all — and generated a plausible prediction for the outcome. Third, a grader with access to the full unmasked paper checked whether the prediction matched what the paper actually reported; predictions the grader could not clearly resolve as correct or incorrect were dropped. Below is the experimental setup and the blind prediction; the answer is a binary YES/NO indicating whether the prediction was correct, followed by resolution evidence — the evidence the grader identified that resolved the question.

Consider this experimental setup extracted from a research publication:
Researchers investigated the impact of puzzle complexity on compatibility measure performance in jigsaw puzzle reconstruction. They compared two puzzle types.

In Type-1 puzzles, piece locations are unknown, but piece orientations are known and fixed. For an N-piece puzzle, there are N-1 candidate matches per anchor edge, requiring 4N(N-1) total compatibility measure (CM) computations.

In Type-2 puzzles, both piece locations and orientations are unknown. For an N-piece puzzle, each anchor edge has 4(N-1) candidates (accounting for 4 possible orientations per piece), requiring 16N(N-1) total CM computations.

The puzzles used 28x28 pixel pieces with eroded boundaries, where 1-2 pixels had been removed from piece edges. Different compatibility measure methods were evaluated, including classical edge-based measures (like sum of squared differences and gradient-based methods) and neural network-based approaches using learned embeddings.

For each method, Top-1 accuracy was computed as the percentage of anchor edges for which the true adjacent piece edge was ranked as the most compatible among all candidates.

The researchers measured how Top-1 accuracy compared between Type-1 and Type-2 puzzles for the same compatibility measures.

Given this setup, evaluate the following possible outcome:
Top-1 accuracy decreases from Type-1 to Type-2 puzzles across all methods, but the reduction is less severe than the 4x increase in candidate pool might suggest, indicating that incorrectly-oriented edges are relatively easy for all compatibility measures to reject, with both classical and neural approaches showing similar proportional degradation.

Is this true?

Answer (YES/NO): NO